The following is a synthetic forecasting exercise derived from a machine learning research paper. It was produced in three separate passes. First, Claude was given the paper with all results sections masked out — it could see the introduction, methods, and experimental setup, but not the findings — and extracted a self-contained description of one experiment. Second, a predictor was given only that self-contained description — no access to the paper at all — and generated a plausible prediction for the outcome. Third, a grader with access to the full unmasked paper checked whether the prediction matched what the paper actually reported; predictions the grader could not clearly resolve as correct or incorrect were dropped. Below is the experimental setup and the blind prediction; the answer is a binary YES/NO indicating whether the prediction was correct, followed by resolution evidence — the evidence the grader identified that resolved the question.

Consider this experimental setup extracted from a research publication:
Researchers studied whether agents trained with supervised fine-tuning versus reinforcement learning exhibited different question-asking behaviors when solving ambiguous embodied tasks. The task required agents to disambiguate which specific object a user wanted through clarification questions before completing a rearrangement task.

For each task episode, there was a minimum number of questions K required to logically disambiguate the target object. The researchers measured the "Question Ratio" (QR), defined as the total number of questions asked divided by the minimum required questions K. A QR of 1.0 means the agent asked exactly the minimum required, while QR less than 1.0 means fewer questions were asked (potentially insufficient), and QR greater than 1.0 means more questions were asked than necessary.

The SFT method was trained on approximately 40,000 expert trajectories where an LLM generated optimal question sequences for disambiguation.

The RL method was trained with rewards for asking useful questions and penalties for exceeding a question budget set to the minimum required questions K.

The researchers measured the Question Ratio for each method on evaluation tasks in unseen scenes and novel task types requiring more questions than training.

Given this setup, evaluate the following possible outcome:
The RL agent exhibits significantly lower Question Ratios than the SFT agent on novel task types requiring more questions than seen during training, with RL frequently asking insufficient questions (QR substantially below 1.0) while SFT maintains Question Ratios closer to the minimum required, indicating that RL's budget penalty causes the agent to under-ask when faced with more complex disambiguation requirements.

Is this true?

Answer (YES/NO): NO